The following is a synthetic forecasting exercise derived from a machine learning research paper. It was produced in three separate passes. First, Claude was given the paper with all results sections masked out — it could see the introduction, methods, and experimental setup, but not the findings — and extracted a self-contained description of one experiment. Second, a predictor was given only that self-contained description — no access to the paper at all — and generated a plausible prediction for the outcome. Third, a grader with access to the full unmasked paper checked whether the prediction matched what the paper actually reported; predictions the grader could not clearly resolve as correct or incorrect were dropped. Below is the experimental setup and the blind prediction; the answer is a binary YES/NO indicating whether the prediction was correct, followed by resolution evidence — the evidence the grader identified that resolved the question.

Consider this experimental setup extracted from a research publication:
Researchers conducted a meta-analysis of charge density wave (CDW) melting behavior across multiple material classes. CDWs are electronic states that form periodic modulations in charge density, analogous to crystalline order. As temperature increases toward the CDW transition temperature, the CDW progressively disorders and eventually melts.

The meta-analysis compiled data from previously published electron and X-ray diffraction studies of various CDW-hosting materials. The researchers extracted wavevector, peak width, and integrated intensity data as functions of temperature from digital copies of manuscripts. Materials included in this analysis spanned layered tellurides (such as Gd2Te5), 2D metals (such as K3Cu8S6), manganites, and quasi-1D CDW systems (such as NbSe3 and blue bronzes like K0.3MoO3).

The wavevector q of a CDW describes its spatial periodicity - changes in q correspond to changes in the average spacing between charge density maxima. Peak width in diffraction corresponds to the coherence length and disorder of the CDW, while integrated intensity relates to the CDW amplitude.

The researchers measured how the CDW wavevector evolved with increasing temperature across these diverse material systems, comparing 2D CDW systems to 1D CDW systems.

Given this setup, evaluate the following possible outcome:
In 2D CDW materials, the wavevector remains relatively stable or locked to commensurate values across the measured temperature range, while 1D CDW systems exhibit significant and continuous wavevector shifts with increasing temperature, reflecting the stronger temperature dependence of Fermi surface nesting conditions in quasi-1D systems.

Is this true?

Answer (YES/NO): NO